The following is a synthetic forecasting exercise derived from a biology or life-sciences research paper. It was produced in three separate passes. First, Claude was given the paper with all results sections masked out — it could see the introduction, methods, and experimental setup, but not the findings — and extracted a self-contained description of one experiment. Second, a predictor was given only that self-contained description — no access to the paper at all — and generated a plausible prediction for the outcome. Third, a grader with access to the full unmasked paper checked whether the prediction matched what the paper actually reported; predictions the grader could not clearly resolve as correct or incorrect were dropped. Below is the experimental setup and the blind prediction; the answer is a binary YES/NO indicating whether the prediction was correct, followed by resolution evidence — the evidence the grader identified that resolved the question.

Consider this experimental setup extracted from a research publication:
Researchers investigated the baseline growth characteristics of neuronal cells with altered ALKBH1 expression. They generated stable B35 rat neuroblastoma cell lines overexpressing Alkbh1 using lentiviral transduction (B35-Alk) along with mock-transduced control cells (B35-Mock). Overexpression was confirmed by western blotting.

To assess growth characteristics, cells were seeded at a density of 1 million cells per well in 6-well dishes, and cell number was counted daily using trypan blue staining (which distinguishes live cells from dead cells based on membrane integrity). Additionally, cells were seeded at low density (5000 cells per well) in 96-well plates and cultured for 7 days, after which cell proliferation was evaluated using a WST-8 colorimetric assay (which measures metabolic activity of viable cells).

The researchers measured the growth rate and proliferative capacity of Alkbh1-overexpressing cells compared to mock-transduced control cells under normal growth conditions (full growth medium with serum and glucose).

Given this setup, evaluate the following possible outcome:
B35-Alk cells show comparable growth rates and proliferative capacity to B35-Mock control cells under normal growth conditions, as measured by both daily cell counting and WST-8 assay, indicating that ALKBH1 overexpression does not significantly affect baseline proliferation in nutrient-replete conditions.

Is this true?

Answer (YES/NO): YES